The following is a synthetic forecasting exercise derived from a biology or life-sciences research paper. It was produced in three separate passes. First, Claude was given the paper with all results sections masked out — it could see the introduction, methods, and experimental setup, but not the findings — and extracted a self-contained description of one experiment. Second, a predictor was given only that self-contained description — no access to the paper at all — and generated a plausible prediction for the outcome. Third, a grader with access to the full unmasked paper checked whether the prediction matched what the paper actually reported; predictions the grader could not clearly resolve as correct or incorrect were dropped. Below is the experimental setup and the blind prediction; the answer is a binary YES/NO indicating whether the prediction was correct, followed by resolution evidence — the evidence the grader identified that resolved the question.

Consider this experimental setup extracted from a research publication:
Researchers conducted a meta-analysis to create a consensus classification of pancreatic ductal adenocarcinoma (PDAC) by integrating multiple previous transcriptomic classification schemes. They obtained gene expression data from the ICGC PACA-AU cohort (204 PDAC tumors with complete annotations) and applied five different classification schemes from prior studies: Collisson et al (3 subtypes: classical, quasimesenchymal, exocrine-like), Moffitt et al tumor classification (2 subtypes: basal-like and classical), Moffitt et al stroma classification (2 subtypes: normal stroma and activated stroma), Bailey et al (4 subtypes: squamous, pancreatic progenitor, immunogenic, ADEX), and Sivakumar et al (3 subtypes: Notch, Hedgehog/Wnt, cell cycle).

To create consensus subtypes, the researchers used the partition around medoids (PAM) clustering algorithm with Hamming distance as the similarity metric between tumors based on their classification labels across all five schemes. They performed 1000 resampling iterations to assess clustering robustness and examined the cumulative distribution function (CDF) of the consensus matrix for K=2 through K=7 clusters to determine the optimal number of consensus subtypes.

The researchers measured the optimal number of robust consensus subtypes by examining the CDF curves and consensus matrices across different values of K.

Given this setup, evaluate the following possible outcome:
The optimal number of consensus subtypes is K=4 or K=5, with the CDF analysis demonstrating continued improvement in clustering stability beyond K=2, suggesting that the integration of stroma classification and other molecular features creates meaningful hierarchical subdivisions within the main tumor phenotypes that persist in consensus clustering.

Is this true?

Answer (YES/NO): NO